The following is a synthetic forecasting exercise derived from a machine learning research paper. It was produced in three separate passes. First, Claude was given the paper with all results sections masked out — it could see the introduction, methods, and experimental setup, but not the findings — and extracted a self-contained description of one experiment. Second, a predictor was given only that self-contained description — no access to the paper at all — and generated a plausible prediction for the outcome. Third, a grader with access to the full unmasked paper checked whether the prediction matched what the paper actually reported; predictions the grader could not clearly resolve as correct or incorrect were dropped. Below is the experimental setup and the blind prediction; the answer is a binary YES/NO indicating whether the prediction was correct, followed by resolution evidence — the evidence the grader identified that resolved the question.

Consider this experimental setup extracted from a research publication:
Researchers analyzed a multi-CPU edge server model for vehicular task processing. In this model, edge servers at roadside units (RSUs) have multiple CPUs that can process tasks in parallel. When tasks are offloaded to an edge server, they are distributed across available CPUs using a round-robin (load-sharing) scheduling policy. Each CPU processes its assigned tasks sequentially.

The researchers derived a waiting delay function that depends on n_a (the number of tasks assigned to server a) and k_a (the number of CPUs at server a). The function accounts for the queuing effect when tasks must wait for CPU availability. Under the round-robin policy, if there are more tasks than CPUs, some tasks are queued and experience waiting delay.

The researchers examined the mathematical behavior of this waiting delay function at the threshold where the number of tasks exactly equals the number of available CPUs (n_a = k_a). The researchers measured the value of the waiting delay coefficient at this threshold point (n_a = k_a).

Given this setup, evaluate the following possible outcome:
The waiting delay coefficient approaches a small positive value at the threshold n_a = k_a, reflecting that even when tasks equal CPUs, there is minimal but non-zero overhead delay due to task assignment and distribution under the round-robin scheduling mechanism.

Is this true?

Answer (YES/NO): NO